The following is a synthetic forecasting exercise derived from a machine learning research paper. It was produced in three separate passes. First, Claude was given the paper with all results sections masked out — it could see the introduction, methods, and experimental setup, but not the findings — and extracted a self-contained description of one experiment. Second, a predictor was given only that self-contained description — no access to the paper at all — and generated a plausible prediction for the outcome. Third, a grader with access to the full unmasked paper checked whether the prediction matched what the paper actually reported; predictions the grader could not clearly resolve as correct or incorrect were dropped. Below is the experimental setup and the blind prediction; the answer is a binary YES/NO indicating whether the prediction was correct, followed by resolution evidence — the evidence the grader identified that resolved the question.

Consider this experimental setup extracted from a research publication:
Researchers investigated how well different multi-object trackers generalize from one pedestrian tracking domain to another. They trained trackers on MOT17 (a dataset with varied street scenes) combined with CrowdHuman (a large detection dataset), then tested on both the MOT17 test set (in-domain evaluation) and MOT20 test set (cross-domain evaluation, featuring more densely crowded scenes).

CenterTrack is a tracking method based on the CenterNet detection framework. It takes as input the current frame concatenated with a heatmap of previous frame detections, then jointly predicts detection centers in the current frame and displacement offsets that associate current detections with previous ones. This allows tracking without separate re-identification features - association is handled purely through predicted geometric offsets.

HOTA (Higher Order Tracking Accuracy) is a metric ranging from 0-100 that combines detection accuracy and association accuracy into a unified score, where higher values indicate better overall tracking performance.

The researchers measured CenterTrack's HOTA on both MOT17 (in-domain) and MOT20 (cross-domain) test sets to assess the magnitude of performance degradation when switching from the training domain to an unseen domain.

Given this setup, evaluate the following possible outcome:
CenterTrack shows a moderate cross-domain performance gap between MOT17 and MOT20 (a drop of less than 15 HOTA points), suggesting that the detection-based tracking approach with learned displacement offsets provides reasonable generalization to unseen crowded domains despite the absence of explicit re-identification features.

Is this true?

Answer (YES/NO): NO